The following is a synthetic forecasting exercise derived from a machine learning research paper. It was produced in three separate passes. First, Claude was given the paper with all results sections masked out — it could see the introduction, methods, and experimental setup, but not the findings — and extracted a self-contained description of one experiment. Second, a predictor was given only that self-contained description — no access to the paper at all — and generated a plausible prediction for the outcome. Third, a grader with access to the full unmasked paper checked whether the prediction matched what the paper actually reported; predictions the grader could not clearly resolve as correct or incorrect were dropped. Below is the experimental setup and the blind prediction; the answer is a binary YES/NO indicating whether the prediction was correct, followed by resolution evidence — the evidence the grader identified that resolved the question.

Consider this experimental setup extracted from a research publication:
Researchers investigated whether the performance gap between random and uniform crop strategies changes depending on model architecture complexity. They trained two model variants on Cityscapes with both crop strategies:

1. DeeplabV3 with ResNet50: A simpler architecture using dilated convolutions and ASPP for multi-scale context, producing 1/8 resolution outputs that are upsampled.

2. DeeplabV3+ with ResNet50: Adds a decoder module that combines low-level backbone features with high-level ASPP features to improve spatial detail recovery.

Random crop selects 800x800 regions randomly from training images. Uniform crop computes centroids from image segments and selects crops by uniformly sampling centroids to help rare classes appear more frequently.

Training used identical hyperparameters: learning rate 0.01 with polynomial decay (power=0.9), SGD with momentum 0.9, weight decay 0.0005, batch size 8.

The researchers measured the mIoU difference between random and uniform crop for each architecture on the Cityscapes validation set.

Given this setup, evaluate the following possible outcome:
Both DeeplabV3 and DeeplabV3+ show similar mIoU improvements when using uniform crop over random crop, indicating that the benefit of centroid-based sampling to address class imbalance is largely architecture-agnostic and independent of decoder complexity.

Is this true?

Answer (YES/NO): NO